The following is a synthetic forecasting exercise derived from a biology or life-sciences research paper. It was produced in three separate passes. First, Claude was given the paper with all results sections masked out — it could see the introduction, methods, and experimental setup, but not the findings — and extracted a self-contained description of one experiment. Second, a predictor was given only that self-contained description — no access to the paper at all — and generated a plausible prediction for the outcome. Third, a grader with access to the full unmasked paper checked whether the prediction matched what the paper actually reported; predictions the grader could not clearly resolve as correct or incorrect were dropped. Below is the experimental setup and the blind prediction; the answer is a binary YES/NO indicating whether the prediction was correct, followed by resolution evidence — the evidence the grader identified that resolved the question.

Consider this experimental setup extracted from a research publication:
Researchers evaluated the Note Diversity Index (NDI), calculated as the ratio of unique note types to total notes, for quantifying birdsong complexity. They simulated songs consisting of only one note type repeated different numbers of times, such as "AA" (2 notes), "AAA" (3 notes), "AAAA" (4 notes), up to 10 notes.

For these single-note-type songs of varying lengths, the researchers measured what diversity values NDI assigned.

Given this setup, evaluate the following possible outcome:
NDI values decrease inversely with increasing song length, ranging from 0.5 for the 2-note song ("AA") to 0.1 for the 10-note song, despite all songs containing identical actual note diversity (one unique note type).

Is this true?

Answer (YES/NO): YES